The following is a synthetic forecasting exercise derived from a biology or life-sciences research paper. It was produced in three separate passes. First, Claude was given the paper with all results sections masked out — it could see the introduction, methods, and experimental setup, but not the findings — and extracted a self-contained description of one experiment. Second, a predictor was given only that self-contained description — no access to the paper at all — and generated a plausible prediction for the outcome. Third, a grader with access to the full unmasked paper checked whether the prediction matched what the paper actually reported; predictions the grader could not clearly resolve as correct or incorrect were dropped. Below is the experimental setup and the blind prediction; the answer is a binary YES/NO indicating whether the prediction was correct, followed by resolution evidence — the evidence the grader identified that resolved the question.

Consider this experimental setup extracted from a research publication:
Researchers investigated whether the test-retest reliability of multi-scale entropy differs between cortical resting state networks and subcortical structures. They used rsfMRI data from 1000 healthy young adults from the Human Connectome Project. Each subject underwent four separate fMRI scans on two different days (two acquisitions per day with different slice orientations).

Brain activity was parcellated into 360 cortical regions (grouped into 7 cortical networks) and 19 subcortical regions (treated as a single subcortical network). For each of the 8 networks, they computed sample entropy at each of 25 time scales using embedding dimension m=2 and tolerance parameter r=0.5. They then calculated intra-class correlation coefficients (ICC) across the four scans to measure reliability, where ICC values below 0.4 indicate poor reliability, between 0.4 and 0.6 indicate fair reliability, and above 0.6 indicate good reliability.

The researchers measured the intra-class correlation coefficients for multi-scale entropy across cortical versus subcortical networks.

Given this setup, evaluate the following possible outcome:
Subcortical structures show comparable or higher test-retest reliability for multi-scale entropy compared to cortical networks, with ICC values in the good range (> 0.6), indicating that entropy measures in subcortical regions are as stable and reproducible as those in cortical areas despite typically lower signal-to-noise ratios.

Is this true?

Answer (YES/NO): NO